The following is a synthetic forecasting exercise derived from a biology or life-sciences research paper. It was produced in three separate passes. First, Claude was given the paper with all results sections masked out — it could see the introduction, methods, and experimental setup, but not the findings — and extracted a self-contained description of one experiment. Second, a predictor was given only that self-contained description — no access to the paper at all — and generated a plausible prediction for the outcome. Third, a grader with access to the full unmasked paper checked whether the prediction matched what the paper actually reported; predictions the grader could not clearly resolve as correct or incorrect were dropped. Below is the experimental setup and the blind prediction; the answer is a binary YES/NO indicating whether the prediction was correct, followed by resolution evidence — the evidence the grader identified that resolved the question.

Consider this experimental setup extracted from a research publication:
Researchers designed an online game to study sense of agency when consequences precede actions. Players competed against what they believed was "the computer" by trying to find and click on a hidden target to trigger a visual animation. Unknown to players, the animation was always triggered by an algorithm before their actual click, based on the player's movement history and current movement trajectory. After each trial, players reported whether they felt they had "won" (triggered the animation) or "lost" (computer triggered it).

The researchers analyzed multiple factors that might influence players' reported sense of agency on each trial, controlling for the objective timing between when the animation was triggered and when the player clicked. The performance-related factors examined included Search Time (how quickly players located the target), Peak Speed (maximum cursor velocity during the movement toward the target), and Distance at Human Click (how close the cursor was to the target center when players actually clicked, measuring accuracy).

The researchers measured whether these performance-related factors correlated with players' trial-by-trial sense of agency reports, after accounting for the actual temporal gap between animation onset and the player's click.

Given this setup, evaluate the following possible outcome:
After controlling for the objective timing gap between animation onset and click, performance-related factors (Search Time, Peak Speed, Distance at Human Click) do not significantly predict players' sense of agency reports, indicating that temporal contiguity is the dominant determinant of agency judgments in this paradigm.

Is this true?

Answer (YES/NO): NO